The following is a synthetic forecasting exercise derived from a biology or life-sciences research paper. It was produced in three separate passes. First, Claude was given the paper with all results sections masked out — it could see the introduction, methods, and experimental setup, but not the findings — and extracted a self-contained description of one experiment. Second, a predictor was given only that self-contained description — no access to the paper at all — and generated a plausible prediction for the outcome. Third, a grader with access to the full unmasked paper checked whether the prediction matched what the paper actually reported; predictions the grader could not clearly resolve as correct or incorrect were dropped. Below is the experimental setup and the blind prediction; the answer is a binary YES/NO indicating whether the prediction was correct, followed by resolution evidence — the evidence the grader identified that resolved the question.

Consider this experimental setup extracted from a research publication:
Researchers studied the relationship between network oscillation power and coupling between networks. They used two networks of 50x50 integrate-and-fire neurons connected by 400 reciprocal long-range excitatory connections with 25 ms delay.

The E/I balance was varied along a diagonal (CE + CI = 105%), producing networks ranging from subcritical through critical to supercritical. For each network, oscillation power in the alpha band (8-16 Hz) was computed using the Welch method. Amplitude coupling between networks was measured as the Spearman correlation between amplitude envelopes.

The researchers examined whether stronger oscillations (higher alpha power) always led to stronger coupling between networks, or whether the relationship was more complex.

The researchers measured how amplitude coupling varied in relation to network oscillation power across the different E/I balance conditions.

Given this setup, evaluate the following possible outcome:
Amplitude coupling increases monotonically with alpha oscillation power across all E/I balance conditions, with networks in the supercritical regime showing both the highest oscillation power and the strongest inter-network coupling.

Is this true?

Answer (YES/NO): NO